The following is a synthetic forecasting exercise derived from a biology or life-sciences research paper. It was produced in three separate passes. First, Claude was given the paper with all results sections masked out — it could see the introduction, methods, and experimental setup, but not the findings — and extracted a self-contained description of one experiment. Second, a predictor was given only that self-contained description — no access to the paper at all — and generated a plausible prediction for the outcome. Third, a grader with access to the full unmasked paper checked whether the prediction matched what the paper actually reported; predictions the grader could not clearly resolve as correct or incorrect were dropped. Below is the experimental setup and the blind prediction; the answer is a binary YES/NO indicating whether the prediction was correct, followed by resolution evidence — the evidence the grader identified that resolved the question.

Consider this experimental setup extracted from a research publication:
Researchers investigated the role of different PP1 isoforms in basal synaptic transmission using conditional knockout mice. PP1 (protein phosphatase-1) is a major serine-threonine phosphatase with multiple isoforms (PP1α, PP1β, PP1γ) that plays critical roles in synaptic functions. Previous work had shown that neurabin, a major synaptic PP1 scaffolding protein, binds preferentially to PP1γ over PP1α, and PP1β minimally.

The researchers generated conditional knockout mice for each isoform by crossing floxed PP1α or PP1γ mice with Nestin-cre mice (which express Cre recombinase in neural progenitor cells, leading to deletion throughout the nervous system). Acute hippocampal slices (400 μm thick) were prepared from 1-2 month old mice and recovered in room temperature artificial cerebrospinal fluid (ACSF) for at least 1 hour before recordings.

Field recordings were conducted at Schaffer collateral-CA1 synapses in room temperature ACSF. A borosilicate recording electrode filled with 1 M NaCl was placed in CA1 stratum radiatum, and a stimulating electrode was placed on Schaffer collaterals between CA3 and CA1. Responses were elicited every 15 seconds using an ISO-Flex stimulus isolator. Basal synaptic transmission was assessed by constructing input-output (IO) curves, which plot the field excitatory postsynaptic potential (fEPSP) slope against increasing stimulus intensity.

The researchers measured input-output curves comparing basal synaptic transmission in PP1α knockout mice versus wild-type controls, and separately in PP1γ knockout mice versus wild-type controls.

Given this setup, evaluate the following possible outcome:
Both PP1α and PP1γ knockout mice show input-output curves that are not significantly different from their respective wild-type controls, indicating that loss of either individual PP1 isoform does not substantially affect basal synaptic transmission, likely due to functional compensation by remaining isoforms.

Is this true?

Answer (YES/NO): NO